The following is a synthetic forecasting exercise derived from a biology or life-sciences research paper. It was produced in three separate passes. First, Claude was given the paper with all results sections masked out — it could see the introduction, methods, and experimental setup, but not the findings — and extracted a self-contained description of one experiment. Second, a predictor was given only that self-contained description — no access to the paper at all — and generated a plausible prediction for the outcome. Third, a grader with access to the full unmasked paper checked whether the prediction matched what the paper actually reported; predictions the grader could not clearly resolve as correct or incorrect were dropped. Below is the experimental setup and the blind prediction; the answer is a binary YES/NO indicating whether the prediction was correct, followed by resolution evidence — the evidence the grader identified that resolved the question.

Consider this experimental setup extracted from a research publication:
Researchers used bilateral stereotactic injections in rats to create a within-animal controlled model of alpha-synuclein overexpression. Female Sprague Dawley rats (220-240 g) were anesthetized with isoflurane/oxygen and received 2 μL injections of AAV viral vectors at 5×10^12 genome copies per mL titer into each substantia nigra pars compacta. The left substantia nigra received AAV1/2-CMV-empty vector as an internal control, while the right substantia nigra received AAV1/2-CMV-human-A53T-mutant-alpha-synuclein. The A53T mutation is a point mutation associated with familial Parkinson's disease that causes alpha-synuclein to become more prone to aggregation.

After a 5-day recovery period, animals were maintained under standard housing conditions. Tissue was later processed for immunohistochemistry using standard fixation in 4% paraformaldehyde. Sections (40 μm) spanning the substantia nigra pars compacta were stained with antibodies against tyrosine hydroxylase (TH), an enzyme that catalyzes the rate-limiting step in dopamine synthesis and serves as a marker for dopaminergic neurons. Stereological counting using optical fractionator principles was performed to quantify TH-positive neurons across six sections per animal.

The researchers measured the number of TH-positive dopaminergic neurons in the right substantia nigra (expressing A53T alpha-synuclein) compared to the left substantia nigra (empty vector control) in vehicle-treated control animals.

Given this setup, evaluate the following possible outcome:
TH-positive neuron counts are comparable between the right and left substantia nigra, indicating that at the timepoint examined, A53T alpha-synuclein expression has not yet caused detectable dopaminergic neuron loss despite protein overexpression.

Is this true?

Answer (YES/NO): NO